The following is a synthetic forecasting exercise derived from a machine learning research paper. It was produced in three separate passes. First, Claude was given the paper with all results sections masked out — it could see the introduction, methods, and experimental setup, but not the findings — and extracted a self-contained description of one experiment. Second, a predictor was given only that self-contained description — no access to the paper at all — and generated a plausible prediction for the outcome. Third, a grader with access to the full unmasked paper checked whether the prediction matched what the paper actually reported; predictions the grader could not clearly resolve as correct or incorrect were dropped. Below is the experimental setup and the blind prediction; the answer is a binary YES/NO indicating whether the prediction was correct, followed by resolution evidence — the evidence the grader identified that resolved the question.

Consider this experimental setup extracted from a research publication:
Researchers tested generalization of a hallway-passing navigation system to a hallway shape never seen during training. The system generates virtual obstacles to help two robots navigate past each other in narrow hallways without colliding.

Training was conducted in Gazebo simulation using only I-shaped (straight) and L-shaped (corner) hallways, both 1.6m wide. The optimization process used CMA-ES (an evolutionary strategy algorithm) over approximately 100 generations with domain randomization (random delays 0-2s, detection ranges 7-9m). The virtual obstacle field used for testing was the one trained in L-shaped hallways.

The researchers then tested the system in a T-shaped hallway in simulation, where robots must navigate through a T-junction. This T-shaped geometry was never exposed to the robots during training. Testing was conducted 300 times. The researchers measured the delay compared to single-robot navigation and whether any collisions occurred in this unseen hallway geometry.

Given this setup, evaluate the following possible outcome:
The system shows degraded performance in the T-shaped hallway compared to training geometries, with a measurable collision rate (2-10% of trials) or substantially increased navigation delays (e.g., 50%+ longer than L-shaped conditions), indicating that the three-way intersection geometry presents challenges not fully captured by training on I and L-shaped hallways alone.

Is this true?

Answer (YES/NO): NO